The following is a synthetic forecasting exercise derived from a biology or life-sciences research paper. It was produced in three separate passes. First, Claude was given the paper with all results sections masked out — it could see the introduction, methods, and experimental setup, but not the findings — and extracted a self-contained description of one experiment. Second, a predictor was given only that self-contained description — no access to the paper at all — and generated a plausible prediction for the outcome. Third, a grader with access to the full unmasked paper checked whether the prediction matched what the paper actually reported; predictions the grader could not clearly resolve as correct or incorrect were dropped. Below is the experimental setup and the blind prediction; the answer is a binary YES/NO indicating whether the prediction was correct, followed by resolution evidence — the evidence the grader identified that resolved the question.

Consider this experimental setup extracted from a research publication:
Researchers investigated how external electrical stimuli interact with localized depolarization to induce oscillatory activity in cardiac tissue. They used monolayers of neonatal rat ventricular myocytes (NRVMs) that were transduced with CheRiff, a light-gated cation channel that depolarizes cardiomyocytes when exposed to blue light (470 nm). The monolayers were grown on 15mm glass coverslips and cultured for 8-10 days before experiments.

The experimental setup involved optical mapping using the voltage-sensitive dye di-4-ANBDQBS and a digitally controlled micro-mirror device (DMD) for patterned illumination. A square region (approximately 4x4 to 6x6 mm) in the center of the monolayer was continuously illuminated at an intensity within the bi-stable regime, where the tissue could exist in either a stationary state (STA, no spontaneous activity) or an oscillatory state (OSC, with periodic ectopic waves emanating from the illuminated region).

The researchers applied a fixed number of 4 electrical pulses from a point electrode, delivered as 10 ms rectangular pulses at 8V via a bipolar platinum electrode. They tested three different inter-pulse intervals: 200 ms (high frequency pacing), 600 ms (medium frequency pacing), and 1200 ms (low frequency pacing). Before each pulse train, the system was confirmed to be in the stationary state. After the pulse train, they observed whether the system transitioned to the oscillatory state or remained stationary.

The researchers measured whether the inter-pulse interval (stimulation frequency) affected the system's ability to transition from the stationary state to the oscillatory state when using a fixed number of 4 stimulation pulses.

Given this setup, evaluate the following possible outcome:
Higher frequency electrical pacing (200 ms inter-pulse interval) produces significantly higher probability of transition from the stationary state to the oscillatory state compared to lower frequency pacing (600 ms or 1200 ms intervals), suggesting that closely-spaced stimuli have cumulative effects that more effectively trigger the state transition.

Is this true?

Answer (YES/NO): NO